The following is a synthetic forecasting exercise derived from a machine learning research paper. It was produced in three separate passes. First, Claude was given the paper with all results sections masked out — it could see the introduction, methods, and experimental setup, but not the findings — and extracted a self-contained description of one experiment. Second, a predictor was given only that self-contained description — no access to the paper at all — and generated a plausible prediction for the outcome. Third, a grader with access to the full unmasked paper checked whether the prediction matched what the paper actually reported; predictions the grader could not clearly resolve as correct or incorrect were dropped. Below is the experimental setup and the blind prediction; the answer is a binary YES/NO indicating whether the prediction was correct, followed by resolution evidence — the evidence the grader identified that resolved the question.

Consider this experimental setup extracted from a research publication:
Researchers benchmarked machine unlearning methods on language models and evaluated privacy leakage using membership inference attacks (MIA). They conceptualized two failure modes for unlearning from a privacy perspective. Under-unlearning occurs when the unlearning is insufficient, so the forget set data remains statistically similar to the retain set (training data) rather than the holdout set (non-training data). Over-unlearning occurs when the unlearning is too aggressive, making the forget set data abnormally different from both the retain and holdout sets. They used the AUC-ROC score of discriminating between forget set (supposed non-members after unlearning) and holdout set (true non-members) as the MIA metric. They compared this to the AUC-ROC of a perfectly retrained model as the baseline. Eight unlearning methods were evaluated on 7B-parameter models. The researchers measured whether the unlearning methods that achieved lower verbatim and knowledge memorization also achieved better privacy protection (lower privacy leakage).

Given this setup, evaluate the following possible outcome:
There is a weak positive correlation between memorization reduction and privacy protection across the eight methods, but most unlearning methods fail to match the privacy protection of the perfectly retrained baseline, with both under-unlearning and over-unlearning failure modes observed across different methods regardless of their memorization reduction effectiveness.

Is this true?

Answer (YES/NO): NO